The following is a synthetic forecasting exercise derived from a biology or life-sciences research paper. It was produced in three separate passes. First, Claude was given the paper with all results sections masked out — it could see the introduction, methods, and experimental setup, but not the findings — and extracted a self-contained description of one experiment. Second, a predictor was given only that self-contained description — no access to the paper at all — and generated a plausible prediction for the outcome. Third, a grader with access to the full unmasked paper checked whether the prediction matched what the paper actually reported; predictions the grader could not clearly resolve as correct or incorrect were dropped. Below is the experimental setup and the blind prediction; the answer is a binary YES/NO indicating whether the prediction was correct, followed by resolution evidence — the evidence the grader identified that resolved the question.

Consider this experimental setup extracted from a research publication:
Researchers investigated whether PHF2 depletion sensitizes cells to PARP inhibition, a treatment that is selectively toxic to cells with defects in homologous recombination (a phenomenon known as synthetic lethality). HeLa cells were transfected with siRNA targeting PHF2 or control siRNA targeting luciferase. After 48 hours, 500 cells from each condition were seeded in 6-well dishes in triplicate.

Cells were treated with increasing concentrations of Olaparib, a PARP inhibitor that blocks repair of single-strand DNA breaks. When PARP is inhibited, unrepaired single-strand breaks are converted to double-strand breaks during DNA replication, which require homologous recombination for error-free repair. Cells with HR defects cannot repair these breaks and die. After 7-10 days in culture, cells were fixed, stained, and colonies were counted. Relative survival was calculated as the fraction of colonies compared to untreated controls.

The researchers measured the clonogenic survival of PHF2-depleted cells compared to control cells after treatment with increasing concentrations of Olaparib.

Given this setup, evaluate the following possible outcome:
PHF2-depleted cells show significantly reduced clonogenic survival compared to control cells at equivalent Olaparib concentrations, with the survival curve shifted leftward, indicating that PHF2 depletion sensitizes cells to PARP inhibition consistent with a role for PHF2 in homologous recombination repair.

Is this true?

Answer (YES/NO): YES